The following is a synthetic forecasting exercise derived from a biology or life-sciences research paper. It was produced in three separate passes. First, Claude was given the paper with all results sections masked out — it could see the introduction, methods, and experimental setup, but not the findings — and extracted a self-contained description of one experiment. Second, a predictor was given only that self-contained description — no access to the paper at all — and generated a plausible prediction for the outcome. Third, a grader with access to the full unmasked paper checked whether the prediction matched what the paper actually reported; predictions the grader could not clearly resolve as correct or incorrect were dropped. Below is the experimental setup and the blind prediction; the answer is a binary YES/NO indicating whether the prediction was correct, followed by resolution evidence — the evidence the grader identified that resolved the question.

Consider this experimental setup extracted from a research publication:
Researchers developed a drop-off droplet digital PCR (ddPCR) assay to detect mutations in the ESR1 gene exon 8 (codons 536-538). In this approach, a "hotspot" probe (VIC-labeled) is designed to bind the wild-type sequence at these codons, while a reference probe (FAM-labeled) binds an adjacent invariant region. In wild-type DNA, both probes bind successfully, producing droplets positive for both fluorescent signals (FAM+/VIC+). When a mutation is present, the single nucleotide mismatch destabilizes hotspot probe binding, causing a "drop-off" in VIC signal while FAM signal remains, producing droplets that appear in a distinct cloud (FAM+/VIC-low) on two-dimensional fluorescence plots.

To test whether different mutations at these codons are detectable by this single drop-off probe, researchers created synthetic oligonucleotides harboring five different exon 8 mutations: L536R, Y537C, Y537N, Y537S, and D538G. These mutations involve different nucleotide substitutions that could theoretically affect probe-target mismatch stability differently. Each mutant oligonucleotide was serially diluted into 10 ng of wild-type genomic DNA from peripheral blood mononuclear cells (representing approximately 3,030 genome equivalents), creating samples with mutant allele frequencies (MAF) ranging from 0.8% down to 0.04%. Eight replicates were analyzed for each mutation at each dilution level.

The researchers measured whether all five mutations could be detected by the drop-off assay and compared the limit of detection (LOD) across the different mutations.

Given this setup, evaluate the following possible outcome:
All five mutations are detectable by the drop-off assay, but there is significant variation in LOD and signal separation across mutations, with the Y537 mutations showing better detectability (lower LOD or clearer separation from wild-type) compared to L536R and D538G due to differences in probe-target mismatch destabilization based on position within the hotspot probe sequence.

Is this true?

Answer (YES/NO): NO